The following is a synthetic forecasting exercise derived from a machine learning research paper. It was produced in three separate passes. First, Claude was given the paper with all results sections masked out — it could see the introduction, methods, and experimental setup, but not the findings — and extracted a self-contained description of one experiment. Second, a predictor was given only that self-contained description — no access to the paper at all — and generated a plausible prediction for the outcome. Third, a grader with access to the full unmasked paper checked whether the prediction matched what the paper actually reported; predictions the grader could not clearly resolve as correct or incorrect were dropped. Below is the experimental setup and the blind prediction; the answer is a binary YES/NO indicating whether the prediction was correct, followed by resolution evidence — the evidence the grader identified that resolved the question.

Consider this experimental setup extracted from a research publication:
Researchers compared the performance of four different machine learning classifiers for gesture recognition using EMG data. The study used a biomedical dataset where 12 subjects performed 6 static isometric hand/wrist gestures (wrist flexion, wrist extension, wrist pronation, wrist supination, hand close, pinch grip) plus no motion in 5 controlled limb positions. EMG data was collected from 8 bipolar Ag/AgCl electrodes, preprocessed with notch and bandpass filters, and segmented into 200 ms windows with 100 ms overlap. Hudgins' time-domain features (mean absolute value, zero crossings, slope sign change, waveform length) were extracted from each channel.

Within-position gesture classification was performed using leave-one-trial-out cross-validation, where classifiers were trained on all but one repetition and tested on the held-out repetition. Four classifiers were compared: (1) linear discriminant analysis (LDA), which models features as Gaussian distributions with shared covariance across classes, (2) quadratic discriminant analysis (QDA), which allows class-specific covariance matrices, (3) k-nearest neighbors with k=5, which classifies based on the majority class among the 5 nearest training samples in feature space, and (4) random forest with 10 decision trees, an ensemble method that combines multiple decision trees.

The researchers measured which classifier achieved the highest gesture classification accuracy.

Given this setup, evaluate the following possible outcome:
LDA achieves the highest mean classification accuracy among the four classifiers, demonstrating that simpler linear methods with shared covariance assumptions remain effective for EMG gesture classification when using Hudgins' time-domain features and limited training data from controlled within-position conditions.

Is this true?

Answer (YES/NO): YES